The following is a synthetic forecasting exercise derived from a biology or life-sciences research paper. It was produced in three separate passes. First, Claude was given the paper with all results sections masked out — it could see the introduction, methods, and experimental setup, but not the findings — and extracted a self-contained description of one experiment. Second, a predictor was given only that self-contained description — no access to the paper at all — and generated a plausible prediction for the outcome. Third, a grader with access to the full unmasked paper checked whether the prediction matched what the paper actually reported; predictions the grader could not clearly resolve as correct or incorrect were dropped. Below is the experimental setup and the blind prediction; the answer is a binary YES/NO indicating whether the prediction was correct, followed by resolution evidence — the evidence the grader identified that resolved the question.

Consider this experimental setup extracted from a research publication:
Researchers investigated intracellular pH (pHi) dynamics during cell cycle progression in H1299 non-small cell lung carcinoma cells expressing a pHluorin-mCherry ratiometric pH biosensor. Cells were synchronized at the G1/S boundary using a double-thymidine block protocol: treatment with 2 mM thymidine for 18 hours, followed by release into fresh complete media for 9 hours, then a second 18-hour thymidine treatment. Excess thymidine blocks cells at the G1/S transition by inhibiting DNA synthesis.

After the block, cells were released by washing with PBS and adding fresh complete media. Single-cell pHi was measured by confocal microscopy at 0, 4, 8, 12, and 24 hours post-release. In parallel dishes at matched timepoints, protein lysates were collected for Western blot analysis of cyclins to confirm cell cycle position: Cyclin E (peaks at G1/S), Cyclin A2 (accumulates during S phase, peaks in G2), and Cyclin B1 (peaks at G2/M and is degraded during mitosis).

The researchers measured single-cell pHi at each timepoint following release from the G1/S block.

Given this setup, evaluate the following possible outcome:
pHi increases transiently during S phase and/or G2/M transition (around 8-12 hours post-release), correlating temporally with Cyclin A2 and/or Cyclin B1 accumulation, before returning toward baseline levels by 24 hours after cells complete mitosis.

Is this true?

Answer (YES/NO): NO